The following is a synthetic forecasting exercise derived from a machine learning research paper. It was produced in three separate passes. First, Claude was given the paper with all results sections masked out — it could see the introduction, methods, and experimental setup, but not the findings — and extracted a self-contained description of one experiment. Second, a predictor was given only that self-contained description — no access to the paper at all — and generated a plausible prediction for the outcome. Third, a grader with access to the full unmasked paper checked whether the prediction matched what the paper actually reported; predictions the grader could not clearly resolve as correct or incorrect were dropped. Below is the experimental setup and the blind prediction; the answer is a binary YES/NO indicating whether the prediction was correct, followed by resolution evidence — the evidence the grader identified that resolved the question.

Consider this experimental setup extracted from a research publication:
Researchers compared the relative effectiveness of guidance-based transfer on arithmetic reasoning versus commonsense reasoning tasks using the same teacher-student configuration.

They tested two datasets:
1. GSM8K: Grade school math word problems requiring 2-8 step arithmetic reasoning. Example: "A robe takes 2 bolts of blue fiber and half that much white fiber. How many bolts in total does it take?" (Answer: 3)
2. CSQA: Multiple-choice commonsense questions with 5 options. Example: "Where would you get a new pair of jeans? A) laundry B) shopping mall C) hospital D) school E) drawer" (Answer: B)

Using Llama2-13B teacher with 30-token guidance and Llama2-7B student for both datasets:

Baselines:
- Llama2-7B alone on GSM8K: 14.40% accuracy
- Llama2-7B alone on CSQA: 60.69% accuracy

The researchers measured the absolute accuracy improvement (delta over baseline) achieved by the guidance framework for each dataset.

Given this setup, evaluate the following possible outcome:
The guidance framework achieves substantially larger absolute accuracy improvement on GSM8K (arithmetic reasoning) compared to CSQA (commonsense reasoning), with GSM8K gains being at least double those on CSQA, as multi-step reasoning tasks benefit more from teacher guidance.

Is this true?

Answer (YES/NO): NO